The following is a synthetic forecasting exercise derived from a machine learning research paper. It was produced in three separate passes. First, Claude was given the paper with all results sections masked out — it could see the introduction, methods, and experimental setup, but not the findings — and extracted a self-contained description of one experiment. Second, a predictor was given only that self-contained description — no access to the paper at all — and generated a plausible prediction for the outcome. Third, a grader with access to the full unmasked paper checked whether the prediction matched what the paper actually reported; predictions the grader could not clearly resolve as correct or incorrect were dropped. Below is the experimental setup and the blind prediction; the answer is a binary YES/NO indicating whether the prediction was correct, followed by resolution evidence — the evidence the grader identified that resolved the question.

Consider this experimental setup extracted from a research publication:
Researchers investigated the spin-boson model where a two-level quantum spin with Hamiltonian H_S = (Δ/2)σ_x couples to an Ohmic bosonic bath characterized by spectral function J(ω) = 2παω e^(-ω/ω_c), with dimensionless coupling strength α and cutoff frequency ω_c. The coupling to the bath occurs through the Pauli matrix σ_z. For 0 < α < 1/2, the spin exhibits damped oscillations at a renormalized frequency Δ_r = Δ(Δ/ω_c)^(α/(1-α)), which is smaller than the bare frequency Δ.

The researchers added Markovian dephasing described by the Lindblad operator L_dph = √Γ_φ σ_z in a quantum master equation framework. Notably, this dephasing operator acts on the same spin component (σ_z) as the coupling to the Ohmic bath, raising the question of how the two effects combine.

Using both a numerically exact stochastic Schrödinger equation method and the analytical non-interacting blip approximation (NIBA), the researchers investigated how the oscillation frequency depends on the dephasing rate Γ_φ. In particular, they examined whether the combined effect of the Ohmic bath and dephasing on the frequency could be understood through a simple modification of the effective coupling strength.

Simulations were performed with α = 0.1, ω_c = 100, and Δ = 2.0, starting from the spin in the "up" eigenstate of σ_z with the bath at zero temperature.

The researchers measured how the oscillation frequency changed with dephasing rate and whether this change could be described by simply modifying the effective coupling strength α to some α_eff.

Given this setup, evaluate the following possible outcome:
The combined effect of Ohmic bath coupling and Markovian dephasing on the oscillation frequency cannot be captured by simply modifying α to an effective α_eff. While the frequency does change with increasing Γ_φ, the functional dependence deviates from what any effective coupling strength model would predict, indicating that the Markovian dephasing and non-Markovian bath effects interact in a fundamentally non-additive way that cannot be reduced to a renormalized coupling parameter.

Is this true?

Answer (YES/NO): YES